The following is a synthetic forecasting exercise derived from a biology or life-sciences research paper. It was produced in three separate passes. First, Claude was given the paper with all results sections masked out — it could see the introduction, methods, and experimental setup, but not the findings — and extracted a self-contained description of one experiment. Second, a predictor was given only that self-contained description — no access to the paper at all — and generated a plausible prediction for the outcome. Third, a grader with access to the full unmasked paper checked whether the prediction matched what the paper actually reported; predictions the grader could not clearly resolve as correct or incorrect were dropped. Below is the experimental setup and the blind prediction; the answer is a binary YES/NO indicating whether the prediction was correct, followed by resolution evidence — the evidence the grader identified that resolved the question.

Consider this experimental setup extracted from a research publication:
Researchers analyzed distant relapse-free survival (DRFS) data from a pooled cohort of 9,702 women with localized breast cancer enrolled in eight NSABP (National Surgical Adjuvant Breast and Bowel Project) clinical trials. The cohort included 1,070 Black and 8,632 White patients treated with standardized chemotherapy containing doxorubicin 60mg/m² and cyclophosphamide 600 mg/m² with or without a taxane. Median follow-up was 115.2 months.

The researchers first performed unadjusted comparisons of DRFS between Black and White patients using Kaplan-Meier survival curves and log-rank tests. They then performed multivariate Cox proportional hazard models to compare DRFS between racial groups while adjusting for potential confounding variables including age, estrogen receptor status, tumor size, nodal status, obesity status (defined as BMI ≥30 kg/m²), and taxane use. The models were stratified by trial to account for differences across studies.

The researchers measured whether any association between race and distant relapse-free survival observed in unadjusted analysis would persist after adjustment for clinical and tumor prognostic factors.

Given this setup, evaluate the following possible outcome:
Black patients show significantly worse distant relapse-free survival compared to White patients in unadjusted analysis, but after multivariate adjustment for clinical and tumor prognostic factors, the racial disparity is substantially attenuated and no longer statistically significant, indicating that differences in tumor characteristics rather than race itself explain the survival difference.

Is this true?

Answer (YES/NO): NO